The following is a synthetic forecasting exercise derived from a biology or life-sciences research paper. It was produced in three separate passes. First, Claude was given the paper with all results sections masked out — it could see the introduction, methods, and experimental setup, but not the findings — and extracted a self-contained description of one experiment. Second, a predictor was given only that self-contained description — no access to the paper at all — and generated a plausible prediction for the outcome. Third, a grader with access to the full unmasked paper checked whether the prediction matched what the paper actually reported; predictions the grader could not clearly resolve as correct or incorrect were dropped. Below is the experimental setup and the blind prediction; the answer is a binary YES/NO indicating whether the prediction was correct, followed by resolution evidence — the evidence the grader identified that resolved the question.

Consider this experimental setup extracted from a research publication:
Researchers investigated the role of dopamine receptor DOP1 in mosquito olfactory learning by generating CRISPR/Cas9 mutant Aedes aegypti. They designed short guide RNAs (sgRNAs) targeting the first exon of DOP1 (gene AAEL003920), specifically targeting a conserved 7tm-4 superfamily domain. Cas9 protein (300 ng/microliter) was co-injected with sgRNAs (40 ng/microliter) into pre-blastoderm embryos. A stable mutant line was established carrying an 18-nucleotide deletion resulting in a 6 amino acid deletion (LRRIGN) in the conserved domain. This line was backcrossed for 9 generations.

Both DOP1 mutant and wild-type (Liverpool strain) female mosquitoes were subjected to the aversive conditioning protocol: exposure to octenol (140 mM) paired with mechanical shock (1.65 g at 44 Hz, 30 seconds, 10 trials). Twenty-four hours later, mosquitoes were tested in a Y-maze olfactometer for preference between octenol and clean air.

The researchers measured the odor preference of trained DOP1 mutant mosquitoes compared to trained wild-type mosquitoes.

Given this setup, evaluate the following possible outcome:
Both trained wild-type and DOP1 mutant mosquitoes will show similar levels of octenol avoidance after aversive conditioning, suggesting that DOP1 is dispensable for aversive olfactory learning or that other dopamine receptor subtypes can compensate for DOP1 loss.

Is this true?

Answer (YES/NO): NO